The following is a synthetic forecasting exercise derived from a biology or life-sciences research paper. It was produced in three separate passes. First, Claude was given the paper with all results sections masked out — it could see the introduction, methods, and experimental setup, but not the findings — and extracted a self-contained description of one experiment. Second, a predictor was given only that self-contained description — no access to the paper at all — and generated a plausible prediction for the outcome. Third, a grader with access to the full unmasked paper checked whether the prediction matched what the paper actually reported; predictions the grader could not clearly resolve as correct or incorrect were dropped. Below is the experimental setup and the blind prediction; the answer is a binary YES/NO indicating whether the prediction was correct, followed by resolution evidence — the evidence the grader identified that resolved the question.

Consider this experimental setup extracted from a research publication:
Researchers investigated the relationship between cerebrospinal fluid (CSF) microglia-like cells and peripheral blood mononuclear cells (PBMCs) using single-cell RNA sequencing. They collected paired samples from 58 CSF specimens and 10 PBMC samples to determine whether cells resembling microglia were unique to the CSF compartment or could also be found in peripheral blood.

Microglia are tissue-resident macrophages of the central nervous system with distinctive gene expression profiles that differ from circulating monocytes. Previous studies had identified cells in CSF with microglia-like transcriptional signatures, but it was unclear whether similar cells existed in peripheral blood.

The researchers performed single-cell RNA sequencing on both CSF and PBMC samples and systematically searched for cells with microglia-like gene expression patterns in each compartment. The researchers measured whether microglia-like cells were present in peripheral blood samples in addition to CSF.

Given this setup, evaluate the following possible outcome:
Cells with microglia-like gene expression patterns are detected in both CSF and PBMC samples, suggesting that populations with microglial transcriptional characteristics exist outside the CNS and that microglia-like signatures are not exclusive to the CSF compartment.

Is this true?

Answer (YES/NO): YES